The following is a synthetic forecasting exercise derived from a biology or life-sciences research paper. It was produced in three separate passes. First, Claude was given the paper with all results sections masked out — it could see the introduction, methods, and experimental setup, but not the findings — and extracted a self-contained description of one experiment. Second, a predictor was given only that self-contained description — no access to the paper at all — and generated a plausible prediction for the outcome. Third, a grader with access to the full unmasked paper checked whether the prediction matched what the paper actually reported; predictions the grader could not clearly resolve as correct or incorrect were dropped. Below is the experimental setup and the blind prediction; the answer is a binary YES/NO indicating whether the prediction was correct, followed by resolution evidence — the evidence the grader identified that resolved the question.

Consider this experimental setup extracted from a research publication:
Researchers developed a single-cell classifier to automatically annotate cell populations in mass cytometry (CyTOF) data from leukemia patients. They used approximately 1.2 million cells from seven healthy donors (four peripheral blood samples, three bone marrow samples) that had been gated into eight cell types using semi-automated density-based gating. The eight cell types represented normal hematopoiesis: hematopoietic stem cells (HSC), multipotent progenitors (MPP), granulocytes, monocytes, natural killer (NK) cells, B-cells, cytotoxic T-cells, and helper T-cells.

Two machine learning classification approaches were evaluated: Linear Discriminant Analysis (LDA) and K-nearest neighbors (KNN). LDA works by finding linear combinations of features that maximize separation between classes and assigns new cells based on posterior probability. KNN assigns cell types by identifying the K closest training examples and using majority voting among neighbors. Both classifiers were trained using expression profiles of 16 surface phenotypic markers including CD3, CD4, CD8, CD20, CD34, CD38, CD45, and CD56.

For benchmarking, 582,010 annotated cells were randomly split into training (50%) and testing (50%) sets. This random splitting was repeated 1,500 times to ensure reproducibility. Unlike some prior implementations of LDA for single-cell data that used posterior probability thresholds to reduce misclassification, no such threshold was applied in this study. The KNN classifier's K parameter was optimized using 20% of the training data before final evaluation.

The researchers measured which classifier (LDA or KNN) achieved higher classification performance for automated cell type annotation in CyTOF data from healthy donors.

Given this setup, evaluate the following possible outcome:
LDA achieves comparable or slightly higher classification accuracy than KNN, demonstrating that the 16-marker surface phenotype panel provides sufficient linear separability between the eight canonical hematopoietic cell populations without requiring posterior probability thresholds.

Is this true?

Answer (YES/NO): NO